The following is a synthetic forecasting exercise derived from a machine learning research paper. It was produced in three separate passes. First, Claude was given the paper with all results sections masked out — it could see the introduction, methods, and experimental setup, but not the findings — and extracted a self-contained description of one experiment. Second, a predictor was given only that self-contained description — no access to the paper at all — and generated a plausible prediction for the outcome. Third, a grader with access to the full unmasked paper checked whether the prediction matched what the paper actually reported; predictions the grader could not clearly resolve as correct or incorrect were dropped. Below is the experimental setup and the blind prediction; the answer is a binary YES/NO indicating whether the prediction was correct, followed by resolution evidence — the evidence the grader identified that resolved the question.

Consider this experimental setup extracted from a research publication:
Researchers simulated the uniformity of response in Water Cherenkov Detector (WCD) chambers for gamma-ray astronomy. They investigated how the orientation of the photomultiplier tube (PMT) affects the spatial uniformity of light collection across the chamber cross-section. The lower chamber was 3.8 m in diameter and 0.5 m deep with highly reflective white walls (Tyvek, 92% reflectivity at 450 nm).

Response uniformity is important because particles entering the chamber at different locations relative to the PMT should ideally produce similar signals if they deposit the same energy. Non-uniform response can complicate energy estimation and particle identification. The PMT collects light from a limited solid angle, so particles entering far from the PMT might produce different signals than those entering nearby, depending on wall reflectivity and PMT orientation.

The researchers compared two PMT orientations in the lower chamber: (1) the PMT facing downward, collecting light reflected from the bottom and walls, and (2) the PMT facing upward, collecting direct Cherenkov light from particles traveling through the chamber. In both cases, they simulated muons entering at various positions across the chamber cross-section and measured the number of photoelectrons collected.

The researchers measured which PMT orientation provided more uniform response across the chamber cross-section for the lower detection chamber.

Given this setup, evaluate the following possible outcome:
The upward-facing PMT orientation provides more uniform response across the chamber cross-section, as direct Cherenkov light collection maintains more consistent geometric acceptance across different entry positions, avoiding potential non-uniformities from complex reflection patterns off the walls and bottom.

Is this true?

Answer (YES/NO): NO